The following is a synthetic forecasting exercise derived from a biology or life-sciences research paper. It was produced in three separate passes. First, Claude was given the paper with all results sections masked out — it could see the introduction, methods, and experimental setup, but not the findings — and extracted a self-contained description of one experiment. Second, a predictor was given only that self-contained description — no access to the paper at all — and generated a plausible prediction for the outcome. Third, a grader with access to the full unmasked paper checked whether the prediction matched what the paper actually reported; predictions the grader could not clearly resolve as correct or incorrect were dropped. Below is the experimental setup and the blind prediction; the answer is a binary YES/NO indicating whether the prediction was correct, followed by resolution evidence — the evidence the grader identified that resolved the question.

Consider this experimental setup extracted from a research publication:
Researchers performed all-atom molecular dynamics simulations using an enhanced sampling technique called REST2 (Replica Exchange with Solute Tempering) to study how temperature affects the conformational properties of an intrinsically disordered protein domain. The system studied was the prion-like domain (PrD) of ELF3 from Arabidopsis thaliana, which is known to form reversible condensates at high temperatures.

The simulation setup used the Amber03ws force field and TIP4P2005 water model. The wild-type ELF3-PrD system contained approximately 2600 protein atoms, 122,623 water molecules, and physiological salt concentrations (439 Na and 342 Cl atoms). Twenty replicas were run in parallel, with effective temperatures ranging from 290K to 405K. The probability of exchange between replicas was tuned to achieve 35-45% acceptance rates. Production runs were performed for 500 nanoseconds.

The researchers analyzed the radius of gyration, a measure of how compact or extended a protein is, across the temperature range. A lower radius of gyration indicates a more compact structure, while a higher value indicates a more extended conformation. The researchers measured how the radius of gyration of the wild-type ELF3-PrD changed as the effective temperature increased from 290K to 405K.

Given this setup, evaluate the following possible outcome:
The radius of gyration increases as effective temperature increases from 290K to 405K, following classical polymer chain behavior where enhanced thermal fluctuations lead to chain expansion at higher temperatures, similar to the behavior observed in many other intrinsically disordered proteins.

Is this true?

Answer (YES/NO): YES